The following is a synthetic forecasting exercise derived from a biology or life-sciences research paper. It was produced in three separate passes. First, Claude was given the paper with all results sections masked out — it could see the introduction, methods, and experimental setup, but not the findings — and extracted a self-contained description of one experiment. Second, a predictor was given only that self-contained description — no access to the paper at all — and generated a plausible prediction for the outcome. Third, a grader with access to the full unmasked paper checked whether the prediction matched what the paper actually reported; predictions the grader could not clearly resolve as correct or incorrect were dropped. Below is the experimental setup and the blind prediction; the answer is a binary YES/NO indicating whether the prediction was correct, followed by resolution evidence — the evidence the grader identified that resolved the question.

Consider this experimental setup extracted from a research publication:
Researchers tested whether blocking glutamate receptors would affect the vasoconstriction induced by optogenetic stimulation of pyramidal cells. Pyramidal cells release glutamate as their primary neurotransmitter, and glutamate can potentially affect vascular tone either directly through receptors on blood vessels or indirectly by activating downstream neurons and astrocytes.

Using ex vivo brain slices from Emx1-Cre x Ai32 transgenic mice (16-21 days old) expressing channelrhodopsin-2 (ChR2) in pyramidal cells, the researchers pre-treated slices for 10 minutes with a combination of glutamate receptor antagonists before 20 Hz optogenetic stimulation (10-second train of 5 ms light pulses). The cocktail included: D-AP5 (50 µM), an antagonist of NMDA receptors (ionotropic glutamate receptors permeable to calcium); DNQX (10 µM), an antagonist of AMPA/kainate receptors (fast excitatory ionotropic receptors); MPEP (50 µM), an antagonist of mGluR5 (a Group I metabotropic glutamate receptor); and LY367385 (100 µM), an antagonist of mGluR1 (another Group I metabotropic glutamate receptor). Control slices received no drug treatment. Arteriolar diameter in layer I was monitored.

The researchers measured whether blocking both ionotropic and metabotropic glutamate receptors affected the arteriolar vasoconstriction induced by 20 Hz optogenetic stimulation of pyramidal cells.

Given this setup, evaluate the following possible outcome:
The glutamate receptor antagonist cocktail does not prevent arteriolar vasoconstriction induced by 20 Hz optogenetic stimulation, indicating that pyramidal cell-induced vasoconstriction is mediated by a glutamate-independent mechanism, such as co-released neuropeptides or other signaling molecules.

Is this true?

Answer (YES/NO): NO